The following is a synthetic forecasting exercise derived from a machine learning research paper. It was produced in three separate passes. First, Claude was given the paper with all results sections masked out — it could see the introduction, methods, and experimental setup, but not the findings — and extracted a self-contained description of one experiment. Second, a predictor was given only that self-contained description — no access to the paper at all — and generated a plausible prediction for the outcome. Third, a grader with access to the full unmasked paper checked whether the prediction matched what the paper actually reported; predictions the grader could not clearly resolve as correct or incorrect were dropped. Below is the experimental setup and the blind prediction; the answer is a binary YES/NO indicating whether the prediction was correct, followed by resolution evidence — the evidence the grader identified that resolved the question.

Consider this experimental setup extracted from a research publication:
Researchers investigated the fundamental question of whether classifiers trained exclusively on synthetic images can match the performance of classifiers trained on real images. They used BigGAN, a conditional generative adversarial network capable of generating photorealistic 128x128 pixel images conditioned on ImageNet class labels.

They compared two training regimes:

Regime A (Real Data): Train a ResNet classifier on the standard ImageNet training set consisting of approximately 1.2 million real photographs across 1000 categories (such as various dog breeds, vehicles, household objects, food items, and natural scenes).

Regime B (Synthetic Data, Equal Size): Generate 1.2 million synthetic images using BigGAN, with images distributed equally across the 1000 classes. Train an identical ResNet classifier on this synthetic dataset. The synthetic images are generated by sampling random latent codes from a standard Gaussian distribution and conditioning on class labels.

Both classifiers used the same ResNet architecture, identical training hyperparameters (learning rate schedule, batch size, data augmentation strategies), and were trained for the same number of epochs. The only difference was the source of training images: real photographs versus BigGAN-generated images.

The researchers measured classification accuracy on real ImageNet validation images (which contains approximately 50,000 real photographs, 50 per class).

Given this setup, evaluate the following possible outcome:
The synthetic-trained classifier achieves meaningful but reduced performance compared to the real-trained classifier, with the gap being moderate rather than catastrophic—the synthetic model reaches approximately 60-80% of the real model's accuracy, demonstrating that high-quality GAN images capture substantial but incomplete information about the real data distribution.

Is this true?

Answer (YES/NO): YES